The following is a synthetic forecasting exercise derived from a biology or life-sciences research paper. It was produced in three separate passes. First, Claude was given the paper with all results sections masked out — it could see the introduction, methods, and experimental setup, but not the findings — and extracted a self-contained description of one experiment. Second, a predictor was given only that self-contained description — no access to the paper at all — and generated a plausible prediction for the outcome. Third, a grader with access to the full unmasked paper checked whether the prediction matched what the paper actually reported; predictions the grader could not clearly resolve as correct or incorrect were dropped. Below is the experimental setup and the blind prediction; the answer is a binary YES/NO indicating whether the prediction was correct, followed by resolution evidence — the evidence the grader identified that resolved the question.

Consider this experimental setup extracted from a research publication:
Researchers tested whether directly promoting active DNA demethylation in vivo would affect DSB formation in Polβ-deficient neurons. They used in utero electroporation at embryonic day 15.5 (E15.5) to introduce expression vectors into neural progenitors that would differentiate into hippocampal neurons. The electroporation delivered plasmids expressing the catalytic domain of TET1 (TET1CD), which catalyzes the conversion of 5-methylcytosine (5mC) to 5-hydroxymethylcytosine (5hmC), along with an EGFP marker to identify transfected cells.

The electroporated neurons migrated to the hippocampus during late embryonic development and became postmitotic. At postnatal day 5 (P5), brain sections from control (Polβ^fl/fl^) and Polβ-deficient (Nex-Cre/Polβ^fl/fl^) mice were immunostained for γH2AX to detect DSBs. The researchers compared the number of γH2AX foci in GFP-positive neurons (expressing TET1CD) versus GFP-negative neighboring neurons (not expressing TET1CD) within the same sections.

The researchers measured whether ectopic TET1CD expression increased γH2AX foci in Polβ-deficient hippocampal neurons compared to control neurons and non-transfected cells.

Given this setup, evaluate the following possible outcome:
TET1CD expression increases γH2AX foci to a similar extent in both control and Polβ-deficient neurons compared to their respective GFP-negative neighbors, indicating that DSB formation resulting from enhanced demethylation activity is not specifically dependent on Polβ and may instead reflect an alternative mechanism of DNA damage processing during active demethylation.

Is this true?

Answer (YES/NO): NO